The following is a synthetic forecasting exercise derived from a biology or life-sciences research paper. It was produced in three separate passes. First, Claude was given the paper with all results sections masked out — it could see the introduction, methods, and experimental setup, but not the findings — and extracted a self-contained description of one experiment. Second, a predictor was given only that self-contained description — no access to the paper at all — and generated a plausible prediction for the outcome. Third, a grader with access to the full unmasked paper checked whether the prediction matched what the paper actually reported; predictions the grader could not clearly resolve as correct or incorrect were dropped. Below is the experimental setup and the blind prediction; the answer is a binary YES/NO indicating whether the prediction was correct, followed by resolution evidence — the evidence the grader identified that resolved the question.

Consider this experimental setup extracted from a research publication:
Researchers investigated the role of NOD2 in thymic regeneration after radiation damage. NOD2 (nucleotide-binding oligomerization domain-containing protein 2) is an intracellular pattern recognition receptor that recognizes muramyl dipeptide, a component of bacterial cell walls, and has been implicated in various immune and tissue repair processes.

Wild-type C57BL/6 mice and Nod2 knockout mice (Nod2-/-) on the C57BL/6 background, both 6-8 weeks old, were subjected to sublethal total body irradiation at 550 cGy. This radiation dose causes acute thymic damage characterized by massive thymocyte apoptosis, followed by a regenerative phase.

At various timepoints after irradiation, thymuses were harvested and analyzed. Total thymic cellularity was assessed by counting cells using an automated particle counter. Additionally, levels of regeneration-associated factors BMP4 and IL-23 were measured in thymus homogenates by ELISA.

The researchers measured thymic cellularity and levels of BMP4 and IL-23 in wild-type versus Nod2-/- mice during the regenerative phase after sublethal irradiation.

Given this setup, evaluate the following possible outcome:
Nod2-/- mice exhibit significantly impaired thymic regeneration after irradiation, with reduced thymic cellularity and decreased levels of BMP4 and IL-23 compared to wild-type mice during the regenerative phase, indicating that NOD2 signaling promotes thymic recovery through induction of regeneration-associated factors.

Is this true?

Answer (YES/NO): NO